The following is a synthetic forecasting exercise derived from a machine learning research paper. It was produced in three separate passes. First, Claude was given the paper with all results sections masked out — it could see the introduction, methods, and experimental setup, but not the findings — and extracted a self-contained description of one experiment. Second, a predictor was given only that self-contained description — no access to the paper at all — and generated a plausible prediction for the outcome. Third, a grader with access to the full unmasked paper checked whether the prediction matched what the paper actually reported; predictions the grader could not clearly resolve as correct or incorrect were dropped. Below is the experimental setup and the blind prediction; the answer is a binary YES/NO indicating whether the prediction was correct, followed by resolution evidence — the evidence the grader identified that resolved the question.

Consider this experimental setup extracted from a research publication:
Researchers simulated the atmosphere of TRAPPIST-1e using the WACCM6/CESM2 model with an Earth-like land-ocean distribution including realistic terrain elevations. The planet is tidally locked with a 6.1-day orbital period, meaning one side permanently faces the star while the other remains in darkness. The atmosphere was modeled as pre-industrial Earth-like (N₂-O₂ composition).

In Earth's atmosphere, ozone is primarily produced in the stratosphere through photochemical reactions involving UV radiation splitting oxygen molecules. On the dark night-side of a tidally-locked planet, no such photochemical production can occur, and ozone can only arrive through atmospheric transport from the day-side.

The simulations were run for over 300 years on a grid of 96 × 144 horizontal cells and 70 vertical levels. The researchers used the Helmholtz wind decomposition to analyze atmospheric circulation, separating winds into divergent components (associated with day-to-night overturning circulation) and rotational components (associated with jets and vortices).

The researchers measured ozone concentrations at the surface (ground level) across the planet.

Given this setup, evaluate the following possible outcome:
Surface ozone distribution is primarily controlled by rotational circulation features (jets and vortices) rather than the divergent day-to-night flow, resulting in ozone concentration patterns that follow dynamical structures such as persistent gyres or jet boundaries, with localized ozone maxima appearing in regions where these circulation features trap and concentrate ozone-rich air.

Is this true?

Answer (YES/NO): YES